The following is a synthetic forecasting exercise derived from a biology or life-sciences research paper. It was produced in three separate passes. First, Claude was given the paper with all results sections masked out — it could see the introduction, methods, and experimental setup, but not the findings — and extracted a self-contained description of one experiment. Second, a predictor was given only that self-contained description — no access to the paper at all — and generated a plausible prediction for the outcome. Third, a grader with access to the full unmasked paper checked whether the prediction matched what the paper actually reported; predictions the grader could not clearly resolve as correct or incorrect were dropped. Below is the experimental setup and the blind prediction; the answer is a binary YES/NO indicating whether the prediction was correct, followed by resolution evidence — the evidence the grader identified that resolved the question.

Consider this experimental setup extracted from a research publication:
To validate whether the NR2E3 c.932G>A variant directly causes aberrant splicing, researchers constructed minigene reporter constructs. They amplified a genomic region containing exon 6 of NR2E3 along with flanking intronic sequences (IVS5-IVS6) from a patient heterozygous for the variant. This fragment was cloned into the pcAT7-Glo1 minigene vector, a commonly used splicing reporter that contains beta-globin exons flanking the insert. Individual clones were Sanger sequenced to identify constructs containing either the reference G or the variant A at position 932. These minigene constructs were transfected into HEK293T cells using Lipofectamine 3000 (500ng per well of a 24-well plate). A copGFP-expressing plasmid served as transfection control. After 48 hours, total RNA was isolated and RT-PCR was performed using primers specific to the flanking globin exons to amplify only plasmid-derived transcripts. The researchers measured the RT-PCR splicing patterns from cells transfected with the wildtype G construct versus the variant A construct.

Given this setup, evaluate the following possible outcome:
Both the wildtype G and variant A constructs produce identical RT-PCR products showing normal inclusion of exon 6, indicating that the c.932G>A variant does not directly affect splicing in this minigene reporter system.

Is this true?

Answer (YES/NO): NO